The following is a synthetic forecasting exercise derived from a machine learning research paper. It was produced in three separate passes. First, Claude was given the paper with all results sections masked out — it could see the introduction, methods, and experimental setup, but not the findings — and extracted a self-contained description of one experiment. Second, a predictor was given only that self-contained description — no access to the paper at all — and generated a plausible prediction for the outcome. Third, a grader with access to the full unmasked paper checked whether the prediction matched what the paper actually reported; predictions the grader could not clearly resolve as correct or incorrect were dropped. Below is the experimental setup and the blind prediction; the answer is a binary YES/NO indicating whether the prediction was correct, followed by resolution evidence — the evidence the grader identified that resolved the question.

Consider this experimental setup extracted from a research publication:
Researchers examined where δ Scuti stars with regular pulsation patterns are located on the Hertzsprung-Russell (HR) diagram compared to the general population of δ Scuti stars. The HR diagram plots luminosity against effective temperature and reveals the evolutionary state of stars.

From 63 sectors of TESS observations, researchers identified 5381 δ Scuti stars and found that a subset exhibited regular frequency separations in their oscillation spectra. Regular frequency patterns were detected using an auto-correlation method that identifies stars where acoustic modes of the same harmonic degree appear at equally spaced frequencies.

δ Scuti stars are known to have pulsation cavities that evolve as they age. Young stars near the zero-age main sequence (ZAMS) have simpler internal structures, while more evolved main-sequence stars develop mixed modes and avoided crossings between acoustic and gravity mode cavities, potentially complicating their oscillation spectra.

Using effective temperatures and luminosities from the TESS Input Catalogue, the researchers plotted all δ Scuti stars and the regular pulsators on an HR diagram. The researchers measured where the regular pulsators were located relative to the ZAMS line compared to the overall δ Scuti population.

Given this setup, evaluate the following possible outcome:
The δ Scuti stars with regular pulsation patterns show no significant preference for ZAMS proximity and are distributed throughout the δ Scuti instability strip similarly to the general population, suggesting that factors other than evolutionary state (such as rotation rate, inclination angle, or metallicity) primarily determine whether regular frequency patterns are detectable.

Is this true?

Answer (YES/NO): NO